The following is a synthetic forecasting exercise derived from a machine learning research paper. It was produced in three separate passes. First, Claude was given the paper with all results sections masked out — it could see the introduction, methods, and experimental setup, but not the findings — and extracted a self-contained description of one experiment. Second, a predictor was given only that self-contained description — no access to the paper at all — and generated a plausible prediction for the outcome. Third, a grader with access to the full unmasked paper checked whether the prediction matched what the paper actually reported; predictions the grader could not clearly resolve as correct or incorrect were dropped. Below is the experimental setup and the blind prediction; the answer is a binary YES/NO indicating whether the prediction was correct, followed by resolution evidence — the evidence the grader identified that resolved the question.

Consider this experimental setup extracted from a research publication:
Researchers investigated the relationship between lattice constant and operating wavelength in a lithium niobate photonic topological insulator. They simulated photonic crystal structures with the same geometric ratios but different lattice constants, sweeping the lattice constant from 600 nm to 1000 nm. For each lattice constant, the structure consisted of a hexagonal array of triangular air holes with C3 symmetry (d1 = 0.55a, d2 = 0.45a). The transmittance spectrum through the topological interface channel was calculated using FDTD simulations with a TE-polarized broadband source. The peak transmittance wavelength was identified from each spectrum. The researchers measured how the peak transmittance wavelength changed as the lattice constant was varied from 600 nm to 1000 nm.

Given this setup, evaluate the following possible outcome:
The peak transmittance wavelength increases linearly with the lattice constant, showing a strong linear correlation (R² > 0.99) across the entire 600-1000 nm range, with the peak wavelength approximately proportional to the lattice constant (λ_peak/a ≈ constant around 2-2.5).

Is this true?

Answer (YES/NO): NO